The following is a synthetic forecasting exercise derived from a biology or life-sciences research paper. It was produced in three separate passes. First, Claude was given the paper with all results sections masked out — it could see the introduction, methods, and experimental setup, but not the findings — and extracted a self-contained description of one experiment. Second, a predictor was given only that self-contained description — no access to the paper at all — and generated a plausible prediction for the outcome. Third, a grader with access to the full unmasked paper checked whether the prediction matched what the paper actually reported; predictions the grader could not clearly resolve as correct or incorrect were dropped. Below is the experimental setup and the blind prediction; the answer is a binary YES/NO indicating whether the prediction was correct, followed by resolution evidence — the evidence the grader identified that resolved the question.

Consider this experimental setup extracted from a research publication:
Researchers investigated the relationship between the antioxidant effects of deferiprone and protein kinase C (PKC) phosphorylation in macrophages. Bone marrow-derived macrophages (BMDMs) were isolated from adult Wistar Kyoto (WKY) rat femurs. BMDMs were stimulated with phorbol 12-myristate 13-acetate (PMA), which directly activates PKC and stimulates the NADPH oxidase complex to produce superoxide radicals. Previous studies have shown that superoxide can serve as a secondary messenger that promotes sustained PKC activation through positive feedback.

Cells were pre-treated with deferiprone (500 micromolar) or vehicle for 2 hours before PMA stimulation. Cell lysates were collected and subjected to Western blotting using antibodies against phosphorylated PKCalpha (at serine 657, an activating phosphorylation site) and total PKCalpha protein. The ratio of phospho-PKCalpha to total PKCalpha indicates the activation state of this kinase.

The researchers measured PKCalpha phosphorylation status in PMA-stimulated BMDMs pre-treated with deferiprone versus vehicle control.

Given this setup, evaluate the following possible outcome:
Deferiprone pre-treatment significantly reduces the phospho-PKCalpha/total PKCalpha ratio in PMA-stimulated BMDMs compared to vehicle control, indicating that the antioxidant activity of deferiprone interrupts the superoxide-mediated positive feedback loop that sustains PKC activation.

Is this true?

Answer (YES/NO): NO